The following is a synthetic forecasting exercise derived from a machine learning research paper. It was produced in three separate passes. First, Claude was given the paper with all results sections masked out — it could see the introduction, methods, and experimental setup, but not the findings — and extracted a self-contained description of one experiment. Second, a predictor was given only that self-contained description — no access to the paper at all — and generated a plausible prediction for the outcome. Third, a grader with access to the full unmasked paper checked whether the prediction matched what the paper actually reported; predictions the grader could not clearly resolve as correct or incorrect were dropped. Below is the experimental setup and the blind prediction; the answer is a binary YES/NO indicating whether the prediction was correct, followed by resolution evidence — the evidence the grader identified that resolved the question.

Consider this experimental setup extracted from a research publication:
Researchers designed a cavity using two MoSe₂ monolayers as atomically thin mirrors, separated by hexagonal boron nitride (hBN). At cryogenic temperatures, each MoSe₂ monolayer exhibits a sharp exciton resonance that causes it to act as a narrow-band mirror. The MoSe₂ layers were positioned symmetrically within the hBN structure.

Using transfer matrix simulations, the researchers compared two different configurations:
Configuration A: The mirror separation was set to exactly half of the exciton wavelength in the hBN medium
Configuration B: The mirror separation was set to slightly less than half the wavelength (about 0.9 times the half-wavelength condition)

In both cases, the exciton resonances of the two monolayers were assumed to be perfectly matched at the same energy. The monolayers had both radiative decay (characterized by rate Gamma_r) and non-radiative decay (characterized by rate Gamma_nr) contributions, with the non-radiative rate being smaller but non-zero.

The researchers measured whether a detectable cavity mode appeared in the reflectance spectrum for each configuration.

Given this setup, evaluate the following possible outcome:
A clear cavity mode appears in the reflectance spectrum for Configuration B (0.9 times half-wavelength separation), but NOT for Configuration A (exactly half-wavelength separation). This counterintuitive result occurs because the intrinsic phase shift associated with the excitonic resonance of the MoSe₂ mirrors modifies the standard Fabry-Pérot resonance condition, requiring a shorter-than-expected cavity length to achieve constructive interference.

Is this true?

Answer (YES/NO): NO